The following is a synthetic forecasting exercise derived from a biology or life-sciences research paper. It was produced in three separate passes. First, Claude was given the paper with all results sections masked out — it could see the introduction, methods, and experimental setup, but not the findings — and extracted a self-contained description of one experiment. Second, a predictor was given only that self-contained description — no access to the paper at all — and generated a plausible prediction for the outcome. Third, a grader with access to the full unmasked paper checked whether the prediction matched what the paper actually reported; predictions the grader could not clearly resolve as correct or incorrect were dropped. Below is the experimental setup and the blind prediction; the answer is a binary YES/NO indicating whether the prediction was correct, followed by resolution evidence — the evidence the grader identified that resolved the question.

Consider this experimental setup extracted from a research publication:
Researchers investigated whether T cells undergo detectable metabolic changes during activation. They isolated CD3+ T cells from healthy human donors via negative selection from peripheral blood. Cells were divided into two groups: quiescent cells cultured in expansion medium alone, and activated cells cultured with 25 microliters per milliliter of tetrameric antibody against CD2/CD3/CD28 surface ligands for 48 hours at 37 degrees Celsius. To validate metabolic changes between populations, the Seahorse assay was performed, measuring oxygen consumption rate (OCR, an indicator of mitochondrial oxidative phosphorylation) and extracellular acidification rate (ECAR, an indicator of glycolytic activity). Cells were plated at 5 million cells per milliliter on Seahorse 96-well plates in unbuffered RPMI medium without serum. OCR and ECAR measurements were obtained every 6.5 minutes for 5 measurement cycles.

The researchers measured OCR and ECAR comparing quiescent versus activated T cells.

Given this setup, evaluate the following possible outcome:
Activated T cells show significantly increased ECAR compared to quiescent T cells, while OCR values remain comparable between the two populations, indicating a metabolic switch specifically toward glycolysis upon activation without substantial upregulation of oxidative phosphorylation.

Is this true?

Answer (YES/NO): NO